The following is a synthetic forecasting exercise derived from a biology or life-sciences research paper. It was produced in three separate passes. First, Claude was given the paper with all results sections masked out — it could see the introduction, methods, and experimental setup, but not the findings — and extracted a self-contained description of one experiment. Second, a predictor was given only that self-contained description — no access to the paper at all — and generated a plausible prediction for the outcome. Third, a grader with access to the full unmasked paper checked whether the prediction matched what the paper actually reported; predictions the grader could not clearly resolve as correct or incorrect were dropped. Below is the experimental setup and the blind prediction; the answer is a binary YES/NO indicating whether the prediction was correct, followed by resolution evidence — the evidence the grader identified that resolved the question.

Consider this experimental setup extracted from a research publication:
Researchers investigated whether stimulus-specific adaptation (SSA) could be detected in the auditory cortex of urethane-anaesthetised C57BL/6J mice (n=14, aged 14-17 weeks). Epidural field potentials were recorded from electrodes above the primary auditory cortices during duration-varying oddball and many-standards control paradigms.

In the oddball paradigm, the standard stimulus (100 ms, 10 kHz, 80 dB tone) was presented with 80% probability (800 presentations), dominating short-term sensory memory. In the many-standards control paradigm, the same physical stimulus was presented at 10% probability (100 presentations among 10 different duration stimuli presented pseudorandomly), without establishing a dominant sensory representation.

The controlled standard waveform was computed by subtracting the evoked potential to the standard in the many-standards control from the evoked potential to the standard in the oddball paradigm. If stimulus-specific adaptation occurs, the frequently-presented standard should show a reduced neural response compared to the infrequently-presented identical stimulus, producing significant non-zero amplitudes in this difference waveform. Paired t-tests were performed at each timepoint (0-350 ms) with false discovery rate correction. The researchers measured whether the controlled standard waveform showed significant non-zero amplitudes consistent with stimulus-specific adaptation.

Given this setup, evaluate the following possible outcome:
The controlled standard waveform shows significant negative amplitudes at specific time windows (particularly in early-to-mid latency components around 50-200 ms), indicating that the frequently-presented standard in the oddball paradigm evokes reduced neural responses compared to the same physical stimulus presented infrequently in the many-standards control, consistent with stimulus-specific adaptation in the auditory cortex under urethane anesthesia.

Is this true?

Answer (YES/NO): NO